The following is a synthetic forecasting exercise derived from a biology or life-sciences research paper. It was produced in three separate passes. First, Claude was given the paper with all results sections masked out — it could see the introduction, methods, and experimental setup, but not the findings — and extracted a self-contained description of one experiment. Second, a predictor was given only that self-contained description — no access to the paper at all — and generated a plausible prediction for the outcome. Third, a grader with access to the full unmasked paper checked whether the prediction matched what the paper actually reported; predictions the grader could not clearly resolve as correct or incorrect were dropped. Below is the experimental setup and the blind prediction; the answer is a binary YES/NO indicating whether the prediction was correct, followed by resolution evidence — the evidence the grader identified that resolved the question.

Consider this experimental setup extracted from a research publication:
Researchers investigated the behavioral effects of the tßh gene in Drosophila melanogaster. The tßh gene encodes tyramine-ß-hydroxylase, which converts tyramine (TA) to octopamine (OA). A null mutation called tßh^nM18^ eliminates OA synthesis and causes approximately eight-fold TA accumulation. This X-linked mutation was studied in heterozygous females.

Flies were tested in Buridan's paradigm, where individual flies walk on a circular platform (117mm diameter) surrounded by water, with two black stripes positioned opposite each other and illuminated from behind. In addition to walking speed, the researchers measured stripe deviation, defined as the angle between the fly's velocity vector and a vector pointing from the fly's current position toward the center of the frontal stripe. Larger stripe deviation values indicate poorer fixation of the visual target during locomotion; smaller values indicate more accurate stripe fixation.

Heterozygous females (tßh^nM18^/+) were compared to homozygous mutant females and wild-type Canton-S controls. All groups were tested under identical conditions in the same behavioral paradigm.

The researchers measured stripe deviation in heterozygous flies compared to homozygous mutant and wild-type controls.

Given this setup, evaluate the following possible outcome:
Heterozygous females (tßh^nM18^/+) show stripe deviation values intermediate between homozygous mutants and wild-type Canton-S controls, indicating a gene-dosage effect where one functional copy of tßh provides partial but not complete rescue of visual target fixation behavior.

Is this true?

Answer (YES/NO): NO